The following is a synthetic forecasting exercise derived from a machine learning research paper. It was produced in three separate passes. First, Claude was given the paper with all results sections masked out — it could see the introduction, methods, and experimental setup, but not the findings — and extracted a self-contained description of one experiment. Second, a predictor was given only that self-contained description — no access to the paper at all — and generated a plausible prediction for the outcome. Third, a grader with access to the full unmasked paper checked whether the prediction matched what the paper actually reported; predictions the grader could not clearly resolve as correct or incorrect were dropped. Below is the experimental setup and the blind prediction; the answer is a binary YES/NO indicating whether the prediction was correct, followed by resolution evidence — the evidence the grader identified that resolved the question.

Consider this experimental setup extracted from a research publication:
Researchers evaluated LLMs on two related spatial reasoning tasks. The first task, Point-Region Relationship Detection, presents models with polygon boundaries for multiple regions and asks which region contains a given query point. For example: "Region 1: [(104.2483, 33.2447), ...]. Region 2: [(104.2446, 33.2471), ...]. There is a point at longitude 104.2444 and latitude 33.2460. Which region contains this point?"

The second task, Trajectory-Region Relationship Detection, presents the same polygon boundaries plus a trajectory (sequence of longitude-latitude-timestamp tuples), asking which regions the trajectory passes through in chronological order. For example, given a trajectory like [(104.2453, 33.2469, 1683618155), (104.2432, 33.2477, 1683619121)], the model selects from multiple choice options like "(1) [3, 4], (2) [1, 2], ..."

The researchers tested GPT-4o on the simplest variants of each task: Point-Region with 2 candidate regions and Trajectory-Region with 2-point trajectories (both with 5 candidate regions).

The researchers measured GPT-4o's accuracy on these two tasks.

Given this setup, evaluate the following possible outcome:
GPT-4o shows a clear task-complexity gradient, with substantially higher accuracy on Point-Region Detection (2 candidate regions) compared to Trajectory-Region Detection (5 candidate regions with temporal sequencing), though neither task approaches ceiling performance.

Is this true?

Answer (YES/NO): NO